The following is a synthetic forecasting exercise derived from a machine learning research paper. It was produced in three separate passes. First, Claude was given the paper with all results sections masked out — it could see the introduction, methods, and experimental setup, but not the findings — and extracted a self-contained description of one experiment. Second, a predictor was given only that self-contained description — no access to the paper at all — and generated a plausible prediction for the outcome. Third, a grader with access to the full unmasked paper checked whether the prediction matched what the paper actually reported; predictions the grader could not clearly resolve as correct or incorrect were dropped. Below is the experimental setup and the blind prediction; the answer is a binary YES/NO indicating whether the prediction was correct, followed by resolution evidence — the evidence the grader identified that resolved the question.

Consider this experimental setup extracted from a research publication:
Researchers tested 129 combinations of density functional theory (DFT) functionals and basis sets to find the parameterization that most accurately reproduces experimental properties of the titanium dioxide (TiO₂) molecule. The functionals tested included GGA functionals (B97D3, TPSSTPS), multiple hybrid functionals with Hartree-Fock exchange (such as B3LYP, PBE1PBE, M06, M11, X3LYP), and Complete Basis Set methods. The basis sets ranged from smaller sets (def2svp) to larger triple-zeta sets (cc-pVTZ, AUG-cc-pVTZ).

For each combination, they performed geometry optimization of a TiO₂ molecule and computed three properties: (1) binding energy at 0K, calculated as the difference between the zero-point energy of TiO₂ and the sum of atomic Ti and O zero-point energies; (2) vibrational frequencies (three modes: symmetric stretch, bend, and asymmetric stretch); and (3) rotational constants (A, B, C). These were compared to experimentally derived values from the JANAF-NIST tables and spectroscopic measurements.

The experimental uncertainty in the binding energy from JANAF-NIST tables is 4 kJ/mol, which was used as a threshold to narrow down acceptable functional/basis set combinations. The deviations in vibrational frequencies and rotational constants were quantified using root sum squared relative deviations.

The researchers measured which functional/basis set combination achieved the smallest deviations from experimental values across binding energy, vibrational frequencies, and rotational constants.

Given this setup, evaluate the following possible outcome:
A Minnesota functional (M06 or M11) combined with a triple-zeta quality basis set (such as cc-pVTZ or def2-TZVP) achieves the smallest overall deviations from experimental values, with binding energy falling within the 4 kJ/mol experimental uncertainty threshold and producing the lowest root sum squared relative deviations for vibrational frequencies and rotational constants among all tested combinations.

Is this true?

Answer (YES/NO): NO